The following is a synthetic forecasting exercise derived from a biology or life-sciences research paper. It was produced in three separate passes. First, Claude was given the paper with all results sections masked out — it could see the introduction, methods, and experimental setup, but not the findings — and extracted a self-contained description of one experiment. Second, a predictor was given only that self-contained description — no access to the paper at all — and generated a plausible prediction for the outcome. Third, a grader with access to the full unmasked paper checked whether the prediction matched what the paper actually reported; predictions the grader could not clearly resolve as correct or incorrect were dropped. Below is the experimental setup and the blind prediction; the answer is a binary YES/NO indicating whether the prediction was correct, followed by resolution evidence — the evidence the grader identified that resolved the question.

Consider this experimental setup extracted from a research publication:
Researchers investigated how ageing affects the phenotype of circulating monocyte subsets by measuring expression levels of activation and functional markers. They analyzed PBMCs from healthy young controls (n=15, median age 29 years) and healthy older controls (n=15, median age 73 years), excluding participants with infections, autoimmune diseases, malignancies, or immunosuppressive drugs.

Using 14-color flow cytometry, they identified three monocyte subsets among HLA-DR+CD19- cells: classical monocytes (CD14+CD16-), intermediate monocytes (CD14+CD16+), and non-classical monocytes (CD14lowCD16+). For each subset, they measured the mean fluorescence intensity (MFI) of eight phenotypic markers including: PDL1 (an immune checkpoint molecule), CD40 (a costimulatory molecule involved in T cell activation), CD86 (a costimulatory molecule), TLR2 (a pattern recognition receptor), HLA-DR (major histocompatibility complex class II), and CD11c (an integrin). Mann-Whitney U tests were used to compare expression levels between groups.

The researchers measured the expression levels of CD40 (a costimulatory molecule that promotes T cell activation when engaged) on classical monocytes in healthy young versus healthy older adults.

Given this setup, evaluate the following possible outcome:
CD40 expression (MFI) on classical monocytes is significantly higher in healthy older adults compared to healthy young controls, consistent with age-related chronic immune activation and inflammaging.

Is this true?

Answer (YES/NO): NO